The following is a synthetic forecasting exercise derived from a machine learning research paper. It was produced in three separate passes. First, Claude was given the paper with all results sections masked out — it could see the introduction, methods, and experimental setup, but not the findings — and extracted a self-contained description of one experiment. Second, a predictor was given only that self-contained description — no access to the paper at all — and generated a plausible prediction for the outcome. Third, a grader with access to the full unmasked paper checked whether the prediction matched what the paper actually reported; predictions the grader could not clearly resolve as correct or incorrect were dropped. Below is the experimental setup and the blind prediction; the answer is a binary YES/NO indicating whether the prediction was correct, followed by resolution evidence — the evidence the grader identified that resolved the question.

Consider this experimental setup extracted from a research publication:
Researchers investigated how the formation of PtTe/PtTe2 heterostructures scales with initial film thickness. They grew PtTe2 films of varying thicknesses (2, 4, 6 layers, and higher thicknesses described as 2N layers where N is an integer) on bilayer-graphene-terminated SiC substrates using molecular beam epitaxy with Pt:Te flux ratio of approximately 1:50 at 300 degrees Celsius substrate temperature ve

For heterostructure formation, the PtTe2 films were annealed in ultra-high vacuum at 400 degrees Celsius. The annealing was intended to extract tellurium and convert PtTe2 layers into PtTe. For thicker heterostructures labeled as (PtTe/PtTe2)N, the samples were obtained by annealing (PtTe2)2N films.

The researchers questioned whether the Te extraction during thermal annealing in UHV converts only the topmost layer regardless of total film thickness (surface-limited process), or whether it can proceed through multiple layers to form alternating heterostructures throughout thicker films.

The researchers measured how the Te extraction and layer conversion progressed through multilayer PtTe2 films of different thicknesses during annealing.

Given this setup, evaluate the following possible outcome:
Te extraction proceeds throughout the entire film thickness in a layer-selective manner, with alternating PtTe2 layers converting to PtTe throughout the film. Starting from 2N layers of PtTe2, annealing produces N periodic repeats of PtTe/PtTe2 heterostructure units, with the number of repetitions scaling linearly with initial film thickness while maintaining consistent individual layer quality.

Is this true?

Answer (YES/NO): NO